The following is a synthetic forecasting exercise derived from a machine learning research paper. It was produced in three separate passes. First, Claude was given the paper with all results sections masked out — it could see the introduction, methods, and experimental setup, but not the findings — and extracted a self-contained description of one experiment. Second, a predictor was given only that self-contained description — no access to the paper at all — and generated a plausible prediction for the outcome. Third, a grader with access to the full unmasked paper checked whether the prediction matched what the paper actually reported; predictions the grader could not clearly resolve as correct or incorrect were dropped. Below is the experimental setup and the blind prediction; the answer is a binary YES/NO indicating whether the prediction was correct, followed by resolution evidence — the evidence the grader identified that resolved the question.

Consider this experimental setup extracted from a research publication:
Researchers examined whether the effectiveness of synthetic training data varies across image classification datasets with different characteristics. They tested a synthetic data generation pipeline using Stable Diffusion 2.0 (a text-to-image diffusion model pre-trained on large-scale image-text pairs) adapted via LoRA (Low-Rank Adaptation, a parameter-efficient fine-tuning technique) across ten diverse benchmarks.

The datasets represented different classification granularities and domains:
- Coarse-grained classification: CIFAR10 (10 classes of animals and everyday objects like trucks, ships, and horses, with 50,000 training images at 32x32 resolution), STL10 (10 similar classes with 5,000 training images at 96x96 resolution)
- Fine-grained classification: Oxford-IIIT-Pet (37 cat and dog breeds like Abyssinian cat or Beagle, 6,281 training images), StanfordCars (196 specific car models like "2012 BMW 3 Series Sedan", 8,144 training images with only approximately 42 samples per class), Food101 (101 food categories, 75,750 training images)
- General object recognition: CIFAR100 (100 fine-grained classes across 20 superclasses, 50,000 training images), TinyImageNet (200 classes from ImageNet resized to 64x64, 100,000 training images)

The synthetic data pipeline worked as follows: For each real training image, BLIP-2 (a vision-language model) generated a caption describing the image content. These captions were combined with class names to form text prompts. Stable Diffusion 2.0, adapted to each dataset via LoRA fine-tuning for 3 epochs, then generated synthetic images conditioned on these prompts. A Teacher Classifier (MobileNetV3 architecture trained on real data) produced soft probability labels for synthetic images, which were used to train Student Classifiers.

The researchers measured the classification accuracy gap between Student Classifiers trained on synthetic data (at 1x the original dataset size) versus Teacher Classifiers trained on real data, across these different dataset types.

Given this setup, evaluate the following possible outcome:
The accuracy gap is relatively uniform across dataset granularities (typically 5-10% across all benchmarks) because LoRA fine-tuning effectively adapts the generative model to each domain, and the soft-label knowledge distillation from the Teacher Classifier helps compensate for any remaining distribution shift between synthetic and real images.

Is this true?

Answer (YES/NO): NO